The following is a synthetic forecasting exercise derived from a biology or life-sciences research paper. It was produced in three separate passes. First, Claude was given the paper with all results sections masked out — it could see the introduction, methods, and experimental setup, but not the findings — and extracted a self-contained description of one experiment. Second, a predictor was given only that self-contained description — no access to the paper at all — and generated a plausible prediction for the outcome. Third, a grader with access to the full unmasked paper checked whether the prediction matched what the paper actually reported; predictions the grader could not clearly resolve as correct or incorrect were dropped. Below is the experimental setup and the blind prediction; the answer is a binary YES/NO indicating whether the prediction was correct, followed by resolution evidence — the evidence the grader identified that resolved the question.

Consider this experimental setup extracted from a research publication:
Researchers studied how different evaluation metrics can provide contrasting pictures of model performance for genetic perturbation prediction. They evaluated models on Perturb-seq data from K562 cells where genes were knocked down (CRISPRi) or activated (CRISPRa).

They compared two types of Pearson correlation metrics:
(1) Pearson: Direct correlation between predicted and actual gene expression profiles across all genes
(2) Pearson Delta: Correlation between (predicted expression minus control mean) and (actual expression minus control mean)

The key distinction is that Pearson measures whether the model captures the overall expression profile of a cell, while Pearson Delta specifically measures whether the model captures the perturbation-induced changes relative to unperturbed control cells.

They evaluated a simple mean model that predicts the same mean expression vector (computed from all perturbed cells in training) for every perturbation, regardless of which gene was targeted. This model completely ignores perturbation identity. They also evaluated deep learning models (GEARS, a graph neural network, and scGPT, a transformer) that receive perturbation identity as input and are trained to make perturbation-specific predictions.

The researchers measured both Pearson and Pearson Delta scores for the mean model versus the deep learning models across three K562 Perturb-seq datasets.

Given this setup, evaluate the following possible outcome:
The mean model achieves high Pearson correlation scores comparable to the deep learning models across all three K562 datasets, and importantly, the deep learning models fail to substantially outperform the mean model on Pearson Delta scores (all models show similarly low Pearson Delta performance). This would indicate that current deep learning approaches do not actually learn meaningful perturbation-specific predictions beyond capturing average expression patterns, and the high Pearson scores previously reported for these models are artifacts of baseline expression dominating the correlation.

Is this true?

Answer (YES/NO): NO